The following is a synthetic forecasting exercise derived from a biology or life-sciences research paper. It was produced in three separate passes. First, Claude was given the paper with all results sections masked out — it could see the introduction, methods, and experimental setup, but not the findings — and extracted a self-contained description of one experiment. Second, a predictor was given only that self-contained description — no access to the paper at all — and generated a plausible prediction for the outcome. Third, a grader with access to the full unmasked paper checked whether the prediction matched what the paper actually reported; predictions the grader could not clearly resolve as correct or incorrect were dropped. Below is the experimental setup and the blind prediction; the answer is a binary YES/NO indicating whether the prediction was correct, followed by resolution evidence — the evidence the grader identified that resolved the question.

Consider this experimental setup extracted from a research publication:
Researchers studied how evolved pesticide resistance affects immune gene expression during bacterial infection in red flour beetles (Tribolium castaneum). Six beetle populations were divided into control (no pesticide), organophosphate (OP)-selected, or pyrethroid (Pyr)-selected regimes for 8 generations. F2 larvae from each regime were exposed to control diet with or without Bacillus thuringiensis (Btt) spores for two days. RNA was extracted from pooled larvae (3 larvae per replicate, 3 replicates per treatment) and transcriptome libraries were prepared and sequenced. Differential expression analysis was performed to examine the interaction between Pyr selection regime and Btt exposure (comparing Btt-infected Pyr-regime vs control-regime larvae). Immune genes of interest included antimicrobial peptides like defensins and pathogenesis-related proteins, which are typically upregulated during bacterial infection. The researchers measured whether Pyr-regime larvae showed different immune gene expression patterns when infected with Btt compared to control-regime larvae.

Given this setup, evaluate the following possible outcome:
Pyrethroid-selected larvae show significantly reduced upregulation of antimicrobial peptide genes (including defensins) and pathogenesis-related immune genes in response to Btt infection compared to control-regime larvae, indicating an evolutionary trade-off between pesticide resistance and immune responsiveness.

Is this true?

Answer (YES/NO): YES